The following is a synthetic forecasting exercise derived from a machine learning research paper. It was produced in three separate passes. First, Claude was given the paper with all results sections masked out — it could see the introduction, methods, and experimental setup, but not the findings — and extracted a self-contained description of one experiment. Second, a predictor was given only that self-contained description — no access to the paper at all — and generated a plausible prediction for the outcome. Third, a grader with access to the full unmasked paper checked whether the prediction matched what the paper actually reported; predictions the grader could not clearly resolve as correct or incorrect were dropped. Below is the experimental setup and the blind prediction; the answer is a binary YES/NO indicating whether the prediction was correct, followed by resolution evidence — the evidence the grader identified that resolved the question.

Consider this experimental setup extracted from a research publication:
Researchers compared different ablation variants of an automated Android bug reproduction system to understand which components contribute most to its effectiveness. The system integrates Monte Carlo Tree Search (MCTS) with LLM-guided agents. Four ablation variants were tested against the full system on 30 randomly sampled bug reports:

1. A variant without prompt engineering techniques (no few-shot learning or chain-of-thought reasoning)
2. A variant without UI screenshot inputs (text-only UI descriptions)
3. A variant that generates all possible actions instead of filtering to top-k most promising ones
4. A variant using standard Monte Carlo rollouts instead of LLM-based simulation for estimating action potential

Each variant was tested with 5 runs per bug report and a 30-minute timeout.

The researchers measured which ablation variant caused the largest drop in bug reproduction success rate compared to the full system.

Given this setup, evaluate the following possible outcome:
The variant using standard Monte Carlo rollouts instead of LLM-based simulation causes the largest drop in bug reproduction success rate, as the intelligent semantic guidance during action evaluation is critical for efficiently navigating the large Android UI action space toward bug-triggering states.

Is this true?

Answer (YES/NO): YES